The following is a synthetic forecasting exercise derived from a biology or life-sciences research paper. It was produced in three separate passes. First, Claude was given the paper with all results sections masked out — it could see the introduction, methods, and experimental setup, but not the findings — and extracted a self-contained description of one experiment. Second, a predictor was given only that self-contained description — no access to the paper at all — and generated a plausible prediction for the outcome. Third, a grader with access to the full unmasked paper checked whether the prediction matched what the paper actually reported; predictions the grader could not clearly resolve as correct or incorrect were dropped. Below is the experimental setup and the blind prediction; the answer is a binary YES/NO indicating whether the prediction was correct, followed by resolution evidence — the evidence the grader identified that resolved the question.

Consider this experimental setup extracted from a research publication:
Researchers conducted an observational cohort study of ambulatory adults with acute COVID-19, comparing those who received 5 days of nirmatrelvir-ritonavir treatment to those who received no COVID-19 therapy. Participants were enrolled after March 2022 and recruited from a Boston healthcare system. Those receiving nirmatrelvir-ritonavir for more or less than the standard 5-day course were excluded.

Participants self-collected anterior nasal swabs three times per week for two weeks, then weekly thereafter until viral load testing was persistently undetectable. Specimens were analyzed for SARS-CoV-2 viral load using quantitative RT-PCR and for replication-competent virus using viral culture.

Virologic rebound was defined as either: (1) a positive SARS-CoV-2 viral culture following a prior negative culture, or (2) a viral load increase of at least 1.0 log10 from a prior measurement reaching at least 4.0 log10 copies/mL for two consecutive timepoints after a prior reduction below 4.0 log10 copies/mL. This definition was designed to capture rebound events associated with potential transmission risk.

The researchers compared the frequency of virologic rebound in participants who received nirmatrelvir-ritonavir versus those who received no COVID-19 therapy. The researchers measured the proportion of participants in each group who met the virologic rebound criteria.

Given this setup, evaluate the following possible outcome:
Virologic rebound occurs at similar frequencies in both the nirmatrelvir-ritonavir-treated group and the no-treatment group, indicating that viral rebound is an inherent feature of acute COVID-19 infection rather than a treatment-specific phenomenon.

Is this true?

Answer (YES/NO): NO